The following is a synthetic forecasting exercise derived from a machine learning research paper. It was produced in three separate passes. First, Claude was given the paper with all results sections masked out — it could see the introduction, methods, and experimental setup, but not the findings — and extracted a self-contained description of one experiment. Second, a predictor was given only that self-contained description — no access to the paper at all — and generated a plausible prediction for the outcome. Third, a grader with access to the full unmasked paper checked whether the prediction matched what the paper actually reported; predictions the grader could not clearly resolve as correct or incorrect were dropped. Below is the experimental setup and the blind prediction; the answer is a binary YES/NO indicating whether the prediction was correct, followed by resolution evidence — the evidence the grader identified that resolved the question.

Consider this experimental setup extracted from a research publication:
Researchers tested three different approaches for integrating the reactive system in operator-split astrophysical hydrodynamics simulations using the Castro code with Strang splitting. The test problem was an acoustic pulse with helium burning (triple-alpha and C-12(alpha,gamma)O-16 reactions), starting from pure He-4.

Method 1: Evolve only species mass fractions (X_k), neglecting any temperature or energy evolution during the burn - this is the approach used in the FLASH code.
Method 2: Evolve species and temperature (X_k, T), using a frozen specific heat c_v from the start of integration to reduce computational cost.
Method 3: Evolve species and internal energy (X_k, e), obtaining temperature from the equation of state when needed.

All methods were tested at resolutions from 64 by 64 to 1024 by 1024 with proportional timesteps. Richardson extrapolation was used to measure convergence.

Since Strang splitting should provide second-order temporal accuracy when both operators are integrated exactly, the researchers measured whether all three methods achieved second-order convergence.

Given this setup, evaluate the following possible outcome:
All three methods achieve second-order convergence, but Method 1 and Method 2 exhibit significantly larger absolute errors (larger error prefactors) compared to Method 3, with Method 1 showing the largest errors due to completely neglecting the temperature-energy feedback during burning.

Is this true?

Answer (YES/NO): NO